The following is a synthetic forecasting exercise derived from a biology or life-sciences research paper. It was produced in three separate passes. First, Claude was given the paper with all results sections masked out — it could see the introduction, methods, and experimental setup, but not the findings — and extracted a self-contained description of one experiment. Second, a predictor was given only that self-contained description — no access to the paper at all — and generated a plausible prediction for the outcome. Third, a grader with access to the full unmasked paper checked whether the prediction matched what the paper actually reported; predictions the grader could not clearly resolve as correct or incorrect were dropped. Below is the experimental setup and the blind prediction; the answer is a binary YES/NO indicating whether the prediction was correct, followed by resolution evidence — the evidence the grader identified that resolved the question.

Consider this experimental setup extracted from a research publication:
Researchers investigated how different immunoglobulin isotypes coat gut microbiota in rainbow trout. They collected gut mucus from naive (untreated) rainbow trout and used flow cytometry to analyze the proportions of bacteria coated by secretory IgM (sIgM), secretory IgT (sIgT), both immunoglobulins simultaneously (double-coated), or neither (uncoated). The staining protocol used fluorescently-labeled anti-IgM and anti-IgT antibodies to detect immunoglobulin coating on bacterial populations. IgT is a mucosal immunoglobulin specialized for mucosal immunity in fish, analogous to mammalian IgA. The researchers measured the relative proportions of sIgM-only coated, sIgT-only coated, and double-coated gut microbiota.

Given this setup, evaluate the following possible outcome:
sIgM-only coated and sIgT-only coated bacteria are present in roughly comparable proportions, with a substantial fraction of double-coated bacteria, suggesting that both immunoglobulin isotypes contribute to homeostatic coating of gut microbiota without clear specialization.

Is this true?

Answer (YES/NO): NO